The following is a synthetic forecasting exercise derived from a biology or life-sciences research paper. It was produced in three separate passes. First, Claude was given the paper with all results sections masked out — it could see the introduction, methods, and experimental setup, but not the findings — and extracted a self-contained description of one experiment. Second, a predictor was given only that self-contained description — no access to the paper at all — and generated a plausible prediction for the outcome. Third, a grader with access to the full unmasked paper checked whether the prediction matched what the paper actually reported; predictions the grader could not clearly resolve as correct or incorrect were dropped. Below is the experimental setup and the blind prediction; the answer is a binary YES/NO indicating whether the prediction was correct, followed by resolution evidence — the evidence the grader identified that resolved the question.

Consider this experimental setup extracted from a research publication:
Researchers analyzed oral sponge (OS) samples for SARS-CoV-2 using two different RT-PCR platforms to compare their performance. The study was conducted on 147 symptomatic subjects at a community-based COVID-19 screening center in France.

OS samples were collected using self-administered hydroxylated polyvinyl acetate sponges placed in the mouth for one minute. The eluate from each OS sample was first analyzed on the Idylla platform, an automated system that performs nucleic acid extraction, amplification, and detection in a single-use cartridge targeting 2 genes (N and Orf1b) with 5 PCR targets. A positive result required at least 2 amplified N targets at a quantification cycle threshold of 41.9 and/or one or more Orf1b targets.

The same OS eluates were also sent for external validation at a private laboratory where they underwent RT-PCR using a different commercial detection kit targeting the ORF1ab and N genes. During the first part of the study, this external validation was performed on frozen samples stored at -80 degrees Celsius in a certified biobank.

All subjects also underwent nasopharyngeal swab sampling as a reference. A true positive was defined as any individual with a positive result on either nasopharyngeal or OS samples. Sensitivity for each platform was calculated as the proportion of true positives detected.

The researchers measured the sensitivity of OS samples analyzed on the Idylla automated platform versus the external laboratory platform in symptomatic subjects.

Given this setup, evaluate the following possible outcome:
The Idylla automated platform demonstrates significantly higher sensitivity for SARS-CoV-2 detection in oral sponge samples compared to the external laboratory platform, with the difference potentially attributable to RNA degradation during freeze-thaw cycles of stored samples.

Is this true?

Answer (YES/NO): YES